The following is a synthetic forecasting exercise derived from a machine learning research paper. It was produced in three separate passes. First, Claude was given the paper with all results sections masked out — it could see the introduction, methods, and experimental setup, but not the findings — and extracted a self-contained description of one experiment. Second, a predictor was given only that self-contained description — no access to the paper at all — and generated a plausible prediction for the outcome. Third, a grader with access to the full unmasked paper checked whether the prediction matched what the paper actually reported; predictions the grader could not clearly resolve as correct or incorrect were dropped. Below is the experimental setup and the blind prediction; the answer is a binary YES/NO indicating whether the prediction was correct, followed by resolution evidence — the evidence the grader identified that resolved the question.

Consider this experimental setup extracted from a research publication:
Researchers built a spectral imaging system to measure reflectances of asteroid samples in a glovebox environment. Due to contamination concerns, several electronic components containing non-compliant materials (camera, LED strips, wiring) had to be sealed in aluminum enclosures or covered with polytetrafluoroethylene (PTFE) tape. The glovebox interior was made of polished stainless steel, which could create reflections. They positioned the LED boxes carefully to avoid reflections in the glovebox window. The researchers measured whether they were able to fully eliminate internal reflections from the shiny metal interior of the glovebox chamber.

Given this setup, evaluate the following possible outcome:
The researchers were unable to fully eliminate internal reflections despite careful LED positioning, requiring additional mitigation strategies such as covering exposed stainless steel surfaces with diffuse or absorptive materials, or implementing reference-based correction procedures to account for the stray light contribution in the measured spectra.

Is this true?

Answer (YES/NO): NO